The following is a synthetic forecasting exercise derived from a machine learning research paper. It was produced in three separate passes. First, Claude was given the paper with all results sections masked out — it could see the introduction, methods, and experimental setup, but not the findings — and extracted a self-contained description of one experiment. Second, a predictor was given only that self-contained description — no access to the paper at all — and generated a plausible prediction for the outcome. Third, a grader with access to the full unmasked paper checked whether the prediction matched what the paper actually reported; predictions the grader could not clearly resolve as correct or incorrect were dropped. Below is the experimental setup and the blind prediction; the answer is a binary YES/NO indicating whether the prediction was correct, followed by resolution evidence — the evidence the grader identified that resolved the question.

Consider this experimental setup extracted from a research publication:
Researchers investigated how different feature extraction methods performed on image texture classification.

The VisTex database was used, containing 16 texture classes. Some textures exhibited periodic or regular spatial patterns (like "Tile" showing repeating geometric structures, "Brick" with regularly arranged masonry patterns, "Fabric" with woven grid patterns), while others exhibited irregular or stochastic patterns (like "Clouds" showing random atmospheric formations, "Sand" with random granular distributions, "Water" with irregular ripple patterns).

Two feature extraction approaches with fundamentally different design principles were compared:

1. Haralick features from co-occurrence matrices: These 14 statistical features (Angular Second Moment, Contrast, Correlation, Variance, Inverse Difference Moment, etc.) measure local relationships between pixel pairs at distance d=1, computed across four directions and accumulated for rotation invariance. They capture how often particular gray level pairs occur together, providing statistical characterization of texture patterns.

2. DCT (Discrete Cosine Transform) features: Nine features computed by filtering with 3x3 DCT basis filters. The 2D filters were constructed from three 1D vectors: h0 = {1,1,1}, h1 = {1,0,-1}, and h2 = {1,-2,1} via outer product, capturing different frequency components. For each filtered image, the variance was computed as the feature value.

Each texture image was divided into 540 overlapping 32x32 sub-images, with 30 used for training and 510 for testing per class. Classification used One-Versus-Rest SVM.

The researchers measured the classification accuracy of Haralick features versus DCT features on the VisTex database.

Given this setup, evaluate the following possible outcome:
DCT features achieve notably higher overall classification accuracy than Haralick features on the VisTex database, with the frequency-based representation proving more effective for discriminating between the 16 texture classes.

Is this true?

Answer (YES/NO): YES